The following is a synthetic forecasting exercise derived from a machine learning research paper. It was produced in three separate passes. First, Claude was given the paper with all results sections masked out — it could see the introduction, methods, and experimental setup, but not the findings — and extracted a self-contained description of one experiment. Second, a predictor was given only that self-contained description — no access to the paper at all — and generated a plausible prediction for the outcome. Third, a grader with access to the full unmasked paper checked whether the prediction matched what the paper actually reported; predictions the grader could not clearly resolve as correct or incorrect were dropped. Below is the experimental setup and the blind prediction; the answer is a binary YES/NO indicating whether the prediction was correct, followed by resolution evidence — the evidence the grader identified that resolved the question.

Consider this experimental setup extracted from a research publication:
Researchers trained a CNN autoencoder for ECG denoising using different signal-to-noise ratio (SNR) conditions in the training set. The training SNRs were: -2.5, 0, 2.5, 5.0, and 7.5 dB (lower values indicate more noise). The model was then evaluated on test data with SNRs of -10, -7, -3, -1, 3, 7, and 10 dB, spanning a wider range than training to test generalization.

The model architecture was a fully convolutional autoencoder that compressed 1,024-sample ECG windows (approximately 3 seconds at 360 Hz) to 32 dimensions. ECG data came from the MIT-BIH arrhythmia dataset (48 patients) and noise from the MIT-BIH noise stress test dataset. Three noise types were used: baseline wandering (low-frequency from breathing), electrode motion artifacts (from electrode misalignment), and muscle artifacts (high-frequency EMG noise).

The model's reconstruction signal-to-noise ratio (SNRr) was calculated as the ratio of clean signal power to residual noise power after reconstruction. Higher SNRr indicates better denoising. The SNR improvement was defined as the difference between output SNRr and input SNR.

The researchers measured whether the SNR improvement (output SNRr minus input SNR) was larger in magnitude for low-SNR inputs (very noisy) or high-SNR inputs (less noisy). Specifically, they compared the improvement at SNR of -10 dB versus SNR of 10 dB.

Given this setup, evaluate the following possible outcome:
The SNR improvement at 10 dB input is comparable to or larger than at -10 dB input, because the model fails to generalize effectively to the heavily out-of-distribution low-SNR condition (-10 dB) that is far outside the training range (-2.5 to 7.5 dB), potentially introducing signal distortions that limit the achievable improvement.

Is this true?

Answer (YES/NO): NO